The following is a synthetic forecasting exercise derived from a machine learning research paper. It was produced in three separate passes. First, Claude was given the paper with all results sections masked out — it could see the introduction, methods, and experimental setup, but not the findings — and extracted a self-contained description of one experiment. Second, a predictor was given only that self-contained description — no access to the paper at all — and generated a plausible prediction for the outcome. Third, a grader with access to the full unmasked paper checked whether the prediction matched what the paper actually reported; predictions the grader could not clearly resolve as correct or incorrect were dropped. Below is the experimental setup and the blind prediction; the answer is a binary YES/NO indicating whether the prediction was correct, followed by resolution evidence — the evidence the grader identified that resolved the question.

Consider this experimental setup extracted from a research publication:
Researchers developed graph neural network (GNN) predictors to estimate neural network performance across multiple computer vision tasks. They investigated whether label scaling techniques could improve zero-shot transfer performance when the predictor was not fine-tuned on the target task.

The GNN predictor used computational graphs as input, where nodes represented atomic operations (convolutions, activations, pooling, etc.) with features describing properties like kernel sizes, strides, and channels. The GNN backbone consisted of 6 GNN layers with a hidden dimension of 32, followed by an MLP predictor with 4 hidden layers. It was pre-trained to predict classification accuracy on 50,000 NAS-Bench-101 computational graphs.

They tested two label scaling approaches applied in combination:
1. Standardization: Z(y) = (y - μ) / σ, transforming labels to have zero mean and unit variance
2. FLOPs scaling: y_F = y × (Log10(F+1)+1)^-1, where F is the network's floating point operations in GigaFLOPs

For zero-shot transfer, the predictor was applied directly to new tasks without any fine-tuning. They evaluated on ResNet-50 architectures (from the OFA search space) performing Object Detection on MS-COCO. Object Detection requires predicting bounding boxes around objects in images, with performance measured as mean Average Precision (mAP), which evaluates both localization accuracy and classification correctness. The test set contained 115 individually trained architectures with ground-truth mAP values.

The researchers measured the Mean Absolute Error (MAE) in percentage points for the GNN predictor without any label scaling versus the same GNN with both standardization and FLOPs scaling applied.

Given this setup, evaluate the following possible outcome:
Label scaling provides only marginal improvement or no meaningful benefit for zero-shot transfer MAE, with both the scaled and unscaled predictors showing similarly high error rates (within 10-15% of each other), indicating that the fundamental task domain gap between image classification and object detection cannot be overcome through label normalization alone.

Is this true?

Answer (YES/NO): NO